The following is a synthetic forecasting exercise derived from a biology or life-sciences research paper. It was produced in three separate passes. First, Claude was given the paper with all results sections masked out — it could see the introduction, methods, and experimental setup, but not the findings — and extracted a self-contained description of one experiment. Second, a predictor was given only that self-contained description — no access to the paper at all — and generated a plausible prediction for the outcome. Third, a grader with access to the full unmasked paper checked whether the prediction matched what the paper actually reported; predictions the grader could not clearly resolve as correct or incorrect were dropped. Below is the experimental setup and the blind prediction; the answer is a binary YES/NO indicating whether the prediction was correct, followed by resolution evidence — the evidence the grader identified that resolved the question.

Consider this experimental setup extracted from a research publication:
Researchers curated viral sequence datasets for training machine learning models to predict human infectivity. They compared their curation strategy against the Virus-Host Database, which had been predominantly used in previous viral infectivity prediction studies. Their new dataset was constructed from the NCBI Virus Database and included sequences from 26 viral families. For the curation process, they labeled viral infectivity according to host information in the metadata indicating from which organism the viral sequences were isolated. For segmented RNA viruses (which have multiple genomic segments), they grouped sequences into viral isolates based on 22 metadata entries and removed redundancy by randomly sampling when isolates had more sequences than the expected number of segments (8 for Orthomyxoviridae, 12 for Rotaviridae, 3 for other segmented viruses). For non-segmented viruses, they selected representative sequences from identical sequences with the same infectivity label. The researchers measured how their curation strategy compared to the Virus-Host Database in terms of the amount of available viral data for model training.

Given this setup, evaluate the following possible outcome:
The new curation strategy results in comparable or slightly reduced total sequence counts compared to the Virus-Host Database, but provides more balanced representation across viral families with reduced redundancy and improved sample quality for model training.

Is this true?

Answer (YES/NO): NO